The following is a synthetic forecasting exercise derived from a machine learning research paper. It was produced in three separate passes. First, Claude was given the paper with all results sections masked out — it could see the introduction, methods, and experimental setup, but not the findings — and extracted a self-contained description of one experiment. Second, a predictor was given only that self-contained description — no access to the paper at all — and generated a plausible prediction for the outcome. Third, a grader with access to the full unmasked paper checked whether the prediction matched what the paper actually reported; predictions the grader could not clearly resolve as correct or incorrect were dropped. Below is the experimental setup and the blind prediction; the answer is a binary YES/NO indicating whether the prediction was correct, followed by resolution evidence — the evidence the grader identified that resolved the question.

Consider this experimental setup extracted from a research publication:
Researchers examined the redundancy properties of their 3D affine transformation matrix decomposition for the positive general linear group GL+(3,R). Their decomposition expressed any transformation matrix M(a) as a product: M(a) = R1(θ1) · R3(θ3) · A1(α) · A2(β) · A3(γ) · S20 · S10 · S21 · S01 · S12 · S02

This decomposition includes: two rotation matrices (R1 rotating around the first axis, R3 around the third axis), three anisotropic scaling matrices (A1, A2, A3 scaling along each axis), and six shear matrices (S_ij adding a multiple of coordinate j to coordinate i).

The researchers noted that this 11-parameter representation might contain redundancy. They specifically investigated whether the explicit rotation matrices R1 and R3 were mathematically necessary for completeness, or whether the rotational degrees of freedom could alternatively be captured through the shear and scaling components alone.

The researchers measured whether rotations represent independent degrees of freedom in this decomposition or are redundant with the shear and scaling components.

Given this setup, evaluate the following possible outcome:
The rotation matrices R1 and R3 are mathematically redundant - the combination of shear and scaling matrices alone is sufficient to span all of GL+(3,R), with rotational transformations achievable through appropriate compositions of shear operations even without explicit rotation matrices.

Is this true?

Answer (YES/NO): YES